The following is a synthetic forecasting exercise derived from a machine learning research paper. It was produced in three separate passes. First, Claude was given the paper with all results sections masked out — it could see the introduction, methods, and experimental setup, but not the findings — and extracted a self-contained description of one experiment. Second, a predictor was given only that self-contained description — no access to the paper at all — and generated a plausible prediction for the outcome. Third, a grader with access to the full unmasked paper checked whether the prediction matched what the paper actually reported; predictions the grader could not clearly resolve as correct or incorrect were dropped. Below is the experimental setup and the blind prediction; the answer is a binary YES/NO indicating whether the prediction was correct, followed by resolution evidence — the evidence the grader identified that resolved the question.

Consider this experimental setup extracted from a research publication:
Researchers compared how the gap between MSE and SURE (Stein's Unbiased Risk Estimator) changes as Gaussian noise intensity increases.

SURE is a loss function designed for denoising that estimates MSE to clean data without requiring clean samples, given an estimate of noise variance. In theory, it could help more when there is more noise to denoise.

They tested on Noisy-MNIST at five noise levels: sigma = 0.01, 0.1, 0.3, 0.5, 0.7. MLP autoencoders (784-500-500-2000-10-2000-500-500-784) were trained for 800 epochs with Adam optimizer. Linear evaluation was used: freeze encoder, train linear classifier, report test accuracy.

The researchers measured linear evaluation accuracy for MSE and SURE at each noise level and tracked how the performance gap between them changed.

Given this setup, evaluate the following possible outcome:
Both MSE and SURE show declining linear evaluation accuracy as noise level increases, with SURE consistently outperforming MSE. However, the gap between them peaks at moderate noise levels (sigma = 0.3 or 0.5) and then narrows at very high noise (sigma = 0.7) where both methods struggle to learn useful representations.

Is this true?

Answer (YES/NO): NO